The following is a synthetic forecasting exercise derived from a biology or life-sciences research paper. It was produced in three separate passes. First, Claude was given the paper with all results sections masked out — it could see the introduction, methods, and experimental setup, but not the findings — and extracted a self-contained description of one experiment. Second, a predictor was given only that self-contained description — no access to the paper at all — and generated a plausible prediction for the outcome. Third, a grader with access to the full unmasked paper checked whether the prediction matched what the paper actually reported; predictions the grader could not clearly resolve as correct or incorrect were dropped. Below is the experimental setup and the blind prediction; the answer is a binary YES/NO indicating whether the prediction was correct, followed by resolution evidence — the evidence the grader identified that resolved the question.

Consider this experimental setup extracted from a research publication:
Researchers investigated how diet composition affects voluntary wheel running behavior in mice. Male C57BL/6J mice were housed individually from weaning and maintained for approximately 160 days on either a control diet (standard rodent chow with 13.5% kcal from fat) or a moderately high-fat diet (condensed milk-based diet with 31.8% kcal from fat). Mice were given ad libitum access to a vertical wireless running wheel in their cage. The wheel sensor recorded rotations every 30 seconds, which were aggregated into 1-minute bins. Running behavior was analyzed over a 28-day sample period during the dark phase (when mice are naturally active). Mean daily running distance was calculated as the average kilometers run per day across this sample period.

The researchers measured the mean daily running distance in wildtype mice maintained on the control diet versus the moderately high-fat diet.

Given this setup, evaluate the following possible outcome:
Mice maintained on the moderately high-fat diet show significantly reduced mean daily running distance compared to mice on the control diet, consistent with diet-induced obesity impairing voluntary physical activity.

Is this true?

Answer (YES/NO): NO